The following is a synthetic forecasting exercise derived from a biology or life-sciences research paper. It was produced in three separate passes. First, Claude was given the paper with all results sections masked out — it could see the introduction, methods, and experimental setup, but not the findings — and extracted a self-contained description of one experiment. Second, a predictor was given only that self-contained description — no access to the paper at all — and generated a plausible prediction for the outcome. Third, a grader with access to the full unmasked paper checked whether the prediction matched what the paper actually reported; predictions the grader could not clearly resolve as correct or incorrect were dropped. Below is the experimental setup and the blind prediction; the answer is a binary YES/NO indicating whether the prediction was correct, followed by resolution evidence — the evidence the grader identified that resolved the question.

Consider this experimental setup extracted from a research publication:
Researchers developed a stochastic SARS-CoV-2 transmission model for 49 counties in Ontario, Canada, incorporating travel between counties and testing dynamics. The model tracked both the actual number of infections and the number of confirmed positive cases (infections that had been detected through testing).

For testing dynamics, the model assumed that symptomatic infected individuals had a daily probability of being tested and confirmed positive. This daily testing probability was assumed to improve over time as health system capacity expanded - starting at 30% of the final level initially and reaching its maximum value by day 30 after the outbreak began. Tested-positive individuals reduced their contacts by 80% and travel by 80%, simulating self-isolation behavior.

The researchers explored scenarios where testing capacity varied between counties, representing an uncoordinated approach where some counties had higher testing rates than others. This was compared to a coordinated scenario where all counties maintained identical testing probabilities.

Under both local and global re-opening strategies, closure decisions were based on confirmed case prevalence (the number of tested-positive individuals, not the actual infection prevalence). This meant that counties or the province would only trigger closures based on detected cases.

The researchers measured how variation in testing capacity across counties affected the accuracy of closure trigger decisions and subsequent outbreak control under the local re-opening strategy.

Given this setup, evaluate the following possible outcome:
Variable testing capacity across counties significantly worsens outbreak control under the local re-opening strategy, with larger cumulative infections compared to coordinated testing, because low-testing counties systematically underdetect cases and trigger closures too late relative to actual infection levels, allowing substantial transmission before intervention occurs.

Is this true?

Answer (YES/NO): YES